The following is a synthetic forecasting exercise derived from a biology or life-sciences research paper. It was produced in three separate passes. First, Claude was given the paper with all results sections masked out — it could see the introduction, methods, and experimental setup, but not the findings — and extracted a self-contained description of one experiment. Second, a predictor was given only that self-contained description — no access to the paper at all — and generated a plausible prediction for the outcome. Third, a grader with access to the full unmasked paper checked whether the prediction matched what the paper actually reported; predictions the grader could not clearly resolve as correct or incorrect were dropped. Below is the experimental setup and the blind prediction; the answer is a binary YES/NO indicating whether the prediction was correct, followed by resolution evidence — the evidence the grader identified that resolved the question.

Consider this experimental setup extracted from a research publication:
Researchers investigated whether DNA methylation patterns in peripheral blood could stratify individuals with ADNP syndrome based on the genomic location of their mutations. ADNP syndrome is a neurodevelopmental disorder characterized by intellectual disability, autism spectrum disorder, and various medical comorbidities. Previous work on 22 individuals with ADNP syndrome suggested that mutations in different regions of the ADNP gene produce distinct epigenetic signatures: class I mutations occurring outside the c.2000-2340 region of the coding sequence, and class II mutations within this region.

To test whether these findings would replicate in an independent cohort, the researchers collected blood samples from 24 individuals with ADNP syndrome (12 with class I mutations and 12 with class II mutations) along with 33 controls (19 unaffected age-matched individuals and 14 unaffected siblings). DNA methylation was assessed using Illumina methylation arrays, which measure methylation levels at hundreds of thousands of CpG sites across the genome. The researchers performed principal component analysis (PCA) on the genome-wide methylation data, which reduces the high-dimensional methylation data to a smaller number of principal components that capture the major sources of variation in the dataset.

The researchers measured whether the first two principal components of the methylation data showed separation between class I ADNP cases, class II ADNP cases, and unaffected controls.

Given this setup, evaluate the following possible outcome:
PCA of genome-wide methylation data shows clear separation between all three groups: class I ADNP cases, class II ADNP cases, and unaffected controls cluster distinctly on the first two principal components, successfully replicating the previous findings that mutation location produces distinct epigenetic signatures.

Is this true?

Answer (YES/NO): YES